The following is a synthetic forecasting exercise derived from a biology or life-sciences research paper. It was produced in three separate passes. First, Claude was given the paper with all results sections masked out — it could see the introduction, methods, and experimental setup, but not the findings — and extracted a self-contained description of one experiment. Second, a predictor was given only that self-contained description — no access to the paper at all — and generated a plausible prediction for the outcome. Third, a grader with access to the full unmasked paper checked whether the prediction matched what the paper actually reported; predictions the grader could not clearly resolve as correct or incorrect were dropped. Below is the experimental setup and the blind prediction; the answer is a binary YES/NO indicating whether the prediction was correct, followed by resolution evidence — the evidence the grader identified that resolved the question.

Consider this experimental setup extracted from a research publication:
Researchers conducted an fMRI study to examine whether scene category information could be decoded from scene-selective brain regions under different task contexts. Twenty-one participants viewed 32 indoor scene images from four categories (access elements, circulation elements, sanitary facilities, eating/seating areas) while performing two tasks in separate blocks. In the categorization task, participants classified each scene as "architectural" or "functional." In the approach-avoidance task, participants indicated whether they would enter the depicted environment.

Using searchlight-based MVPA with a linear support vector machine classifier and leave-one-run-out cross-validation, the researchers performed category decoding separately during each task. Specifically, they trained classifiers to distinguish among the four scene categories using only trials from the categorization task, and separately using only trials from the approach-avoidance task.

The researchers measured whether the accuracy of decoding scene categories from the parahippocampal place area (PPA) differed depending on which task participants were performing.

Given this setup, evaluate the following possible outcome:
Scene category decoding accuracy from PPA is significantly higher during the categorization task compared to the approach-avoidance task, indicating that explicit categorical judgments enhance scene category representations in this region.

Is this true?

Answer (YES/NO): NO